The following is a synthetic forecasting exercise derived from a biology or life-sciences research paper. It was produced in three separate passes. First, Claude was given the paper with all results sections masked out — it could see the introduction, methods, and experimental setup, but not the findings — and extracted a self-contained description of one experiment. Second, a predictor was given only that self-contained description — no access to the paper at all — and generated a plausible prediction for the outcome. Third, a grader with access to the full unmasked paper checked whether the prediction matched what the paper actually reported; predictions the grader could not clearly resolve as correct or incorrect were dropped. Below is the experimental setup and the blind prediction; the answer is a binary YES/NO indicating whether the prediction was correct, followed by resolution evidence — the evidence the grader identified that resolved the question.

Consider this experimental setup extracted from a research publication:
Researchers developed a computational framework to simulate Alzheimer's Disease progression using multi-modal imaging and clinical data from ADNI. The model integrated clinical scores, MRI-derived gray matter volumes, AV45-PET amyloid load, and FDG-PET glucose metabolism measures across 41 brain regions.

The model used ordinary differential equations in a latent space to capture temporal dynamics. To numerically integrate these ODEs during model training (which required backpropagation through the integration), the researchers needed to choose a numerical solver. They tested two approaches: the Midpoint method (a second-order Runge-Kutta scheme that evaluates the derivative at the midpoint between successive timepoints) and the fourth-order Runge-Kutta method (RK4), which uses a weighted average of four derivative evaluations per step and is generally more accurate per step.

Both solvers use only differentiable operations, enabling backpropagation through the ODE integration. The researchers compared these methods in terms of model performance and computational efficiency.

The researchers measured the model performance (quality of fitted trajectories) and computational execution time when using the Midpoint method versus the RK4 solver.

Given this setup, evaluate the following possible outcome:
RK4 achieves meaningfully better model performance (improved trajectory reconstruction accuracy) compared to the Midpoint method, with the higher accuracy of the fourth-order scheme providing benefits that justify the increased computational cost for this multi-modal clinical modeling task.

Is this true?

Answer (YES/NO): NO